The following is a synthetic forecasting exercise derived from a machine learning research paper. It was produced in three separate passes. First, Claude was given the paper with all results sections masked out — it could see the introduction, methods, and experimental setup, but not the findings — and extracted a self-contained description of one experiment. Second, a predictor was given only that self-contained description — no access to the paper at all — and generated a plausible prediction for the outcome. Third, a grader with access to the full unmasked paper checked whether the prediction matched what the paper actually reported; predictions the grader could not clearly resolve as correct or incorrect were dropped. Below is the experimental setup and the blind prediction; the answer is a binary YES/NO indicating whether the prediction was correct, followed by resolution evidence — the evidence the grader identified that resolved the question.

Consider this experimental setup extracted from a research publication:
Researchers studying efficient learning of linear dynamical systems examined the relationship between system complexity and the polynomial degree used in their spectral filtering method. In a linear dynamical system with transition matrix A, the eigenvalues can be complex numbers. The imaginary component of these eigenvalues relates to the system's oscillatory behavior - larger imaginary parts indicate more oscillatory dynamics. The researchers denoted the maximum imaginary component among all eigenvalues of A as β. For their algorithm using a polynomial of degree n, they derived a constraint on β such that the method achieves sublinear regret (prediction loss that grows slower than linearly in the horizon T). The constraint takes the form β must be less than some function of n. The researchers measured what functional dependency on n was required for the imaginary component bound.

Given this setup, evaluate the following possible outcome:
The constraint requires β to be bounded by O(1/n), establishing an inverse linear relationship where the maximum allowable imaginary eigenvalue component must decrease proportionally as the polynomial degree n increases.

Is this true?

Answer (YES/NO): NO